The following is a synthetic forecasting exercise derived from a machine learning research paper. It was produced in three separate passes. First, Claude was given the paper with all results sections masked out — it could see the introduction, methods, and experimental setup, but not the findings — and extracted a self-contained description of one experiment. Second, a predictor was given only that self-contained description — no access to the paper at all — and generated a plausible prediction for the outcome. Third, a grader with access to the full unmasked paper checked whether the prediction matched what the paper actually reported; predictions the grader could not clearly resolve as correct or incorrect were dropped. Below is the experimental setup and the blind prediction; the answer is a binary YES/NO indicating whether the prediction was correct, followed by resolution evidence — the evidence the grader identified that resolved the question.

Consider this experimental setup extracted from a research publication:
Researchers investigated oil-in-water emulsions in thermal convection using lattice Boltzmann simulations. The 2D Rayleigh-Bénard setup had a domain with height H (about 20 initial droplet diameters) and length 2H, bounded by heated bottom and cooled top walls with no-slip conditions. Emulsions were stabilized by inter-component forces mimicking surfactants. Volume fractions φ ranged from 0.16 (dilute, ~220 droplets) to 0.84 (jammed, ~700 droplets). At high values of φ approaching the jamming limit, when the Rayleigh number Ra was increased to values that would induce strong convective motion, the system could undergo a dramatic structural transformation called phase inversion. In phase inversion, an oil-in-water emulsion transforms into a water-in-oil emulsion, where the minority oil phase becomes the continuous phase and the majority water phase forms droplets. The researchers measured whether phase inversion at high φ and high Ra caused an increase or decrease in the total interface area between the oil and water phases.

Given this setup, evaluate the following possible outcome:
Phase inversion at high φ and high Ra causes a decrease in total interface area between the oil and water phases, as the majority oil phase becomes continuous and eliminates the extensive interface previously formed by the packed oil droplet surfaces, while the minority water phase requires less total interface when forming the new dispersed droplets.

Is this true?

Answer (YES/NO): YES